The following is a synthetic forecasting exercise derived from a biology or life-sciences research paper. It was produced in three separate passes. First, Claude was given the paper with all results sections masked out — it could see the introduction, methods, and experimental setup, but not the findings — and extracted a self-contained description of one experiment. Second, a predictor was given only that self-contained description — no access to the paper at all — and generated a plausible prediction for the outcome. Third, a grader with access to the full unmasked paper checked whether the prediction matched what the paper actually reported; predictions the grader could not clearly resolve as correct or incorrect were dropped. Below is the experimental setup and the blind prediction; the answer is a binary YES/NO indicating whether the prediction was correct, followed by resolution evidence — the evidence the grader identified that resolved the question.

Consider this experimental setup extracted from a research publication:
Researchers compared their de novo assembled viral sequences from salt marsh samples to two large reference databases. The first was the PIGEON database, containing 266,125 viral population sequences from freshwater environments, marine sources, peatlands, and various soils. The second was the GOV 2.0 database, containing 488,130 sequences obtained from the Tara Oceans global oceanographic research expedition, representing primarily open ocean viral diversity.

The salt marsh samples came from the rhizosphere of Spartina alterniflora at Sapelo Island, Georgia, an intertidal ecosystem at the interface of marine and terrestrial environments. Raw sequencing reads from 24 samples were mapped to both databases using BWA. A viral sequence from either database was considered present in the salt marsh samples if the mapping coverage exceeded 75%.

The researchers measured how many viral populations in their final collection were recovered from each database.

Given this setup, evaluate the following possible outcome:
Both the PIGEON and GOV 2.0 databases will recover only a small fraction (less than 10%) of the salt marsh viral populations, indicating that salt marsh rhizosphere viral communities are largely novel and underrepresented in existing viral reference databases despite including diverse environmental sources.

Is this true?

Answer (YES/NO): YES